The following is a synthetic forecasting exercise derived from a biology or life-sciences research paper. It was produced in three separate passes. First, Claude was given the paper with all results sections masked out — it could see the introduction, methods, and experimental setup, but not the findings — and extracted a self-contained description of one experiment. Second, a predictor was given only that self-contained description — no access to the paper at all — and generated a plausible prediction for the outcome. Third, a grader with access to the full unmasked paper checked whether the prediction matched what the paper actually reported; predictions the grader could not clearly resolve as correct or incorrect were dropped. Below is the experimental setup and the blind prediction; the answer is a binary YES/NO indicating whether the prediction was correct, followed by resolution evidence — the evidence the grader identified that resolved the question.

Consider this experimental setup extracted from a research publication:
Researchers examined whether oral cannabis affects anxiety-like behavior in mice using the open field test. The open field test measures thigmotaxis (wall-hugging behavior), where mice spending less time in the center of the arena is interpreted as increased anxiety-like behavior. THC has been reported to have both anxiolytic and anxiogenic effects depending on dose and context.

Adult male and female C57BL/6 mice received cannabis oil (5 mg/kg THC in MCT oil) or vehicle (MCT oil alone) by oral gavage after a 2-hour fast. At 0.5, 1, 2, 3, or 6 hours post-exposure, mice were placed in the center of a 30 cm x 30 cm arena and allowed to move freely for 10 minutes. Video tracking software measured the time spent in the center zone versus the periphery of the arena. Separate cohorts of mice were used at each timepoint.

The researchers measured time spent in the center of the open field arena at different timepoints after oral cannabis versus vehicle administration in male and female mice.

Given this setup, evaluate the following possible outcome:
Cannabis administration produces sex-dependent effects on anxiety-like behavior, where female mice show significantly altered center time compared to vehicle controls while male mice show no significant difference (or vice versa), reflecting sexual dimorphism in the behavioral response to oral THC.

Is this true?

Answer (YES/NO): YES